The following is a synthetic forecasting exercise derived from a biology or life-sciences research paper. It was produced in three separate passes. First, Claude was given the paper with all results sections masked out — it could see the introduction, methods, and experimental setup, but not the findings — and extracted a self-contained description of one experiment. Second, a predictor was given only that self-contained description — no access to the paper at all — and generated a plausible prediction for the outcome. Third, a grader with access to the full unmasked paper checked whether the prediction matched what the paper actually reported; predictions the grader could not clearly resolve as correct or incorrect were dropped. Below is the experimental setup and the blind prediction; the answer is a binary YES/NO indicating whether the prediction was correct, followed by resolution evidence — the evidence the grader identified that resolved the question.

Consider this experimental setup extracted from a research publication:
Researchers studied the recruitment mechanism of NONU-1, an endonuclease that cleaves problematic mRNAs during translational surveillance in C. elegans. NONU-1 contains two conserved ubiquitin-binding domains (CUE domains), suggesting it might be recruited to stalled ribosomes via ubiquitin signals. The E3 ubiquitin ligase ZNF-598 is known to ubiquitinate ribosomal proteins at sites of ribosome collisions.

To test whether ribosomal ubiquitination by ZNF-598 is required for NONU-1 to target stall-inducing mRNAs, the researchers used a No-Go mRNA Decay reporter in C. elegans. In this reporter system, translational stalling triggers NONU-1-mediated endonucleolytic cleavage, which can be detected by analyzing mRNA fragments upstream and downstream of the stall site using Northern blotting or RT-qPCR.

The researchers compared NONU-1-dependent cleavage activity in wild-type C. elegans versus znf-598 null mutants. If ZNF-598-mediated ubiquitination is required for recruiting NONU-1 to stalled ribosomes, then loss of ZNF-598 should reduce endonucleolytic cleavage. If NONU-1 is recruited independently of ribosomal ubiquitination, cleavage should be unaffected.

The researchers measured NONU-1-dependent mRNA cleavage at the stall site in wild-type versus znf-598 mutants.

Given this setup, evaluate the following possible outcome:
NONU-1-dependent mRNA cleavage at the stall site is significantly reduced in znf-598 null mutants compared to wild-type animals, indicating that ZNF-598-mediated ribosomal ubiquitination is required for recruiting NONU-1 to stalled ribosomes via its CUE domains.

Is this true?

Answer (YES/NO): YES